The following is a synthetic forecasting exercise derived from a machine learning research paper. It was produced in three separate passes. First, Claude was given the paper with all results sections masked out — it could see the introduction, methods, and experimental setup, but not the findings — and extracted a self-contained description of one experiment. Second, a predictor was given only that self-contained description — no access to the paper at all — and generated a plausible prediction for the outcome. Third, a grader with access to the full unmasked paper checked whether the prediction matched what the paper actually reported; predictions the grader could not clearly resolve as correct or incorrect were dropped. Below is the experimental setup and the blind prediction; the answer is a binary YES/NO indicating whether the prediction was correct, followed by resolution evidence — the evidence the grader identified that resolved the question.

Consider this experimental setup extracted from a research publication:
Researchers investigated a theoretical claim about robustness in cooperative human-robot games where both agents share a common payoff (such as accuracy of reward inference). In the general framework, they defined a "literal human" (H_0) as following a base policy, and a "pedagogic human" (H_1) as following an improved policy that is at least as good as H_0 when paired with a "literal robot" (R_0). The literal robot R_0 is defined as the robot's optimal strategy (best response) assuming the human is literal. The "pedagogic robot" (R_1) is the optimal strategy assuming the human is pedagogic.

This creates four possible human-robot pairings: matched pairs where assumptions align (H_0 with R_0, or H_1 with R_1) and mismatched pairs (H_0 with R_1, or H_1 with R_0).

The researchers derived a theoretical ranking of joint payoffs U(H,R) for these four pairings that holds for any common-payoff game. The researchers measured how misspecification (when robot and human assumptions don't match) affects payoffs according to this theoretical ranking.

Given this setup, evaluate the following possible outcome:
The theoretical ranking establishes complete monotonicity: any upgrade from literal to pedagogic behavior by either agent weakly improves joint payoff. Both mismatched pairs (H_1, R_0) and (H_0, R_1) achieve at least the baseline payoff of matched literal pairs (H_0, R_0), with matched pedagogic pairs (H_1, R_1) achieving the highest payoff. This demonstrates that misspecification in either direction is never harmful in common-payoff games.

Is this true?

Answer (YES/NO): NO